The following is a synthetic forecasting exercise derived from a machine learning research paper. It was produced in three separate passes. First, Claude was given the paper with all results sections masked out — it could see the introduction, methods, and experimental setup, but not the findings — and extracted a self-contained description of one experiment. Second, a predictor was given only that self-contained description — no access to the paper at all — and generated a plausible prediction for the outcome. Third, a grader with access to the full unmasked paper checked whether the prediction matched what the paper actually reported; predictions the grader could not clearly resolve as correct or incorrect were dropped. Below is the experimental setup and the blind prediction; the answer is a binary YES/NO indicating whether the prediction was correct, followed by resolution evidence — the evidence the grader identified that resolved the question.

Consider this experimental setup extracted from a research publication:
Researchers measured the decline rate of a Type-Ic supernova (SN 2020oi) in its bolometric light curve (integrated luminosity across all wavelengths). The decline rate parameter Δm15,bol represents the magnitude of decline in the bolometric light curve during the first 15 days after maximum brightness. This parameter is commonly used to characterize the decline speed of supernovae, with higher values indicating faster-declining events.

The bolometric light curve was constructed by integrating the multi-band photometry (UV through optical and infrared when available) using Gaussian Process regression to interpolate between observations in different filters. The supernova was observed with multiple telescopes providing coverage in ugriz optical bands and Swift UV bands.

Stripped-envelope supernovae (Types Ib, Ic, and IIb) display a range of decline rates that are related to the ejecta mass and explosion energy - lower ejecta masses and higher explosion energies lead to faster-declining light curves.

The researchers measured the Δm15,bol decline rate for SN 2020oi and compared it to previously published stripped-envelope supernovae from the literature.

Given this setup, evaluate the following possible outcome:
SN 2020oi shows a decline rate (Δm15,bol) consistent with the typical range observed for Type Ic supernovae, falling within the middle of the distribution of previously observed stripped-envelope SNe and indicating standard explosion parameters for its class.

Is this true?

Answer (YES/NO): NO